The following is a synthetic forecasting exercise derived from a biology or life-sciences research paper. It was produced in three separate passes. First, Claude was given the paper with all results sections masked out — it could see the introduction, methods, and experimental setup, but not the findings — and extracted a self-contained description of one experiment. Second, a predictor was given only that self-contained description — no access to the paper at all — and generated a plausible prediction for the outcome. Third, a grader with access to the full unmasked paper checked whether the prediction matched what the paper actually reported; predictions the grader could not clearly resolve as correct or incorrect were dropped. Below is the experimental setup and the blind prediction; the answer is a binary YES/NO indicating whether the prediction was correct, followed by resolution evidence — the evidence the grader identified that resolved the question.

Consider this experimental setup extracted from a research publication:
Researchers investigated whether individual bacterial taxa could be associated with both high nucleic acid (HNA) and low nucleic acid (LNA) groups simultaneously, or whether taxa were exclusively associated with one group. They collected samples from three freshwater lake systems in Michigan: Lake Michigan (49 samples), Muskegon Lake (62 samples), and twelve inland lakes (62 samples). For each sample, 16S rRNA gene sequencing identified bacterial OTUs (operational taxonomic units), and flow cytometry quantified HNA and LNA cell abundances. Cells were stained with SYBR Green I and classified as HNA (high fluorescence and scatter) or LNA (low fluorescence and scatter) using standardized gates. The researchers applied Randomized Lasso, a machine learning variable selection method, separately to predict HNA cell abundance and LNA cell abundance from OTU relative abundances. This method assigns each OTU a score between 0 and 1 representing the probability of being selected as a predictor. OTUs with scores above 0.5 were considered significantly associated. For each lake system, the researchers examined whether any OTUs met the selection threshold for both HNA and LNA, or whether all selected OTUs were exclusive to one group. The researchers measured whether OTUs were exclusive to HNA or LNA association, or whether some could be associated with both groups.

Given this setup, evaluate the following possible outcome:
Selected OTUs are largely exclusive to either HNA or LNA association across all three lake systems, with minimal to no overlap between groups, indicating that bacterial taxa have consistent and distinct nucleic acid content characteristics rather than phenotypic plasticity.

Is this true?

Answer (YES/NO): NO